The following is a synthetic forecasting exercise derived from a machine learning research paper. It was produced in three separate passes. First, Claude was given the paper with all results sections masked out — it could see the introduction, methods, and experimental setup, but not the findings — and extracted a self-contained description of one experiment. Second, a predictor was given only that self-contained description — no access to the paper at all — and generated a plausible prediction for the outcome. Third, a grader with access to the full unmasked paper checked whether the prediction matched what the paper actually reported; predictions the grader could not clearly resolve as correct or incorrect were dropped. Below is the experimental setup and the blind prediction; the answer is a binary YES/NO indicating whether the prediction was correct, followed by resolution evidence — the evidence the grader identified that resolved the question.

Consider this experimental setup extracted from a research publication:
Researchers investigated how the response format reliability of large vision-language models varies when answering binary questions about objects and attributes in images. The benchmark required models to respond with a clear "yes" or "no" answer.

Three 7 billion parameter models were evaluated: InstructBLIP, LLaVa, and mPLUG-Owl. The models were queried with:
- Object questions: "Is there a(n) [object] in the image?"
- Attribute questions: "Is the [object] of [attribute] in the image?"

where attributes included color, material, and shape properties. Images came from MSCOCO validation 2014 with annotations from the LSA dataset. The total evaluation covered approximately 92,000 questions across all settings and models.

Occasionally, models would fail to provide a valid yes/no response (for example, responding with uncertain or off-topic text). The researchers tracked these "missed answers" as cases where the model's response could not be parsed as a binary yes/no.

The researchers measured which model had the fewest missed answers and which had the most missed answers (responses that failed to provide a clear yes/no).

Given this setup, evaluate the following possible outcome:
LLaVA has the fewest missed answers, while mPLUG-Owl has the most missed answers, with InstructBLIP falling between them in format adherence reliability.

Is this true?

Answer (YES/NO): YES